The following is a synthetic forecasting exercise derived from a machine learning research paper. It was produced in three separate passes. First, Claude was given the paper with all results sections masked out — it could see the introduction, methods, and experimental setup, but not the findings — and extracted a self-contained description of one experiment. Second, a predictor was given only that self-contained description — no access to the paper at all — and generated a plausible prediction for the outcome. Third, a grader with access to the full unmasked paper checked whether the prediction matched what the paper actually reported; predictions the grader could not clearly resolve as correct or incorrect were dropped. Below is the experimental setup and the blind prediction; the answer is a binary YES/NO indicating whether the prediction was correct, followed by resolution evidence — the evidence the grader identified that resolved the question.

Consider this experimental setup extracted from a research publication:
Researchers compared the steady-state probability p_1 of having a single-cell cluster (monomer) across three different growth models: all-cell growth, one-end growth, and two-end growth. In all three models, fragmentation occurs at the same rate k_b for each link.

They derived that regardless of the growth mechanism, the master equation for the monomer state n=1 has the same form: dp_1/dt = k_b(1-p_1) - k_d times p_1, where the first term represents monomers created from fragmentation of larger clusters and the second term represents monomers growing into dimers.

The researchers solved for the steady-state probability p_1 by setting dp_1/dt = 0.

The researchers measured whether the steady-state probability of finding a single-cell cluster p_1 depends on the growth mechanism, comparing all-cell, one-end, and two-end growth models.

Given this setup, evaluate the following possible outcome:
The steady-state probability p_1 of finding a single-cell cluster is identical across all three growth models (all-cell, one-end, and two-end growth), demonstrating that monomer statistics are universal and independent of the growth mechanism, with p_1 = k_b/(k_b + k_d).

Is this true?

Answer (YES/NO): YES